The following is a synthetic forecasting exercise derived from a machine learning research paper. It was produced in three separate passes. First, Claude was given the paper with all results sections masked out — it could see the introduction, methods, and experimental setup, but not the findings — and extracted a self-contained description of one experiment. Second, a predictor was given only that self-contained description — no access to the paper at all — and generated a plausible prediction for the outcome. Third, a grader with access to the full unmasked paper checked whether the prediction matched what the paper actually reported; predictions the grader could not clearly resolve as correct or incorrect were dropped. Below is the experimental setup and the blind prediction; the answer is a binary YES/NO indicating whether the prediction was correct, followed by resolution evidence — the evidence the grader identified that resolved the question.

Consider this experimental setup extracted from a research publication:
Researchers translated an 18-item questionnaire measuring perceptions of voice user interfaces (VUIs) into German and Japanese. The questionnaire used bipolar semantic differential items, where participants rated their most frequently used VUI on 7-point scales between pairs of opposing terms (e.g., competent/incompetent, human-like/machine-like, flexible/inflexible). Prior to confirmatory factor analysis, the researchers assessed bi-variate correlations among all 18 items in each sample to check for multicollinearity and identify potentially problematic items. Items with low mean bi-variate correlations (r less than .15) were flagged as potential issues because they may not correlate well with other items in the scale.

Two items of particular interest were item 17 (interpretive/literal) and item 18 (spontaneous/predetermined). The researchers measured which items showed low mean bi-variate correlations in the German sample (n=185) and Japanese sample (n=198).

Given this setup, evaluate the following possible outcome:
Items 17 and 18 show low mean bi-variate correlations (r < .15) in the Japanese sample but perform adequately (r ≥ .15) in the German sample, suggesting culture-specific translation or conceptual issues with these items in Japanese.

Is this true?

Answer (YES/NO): NO